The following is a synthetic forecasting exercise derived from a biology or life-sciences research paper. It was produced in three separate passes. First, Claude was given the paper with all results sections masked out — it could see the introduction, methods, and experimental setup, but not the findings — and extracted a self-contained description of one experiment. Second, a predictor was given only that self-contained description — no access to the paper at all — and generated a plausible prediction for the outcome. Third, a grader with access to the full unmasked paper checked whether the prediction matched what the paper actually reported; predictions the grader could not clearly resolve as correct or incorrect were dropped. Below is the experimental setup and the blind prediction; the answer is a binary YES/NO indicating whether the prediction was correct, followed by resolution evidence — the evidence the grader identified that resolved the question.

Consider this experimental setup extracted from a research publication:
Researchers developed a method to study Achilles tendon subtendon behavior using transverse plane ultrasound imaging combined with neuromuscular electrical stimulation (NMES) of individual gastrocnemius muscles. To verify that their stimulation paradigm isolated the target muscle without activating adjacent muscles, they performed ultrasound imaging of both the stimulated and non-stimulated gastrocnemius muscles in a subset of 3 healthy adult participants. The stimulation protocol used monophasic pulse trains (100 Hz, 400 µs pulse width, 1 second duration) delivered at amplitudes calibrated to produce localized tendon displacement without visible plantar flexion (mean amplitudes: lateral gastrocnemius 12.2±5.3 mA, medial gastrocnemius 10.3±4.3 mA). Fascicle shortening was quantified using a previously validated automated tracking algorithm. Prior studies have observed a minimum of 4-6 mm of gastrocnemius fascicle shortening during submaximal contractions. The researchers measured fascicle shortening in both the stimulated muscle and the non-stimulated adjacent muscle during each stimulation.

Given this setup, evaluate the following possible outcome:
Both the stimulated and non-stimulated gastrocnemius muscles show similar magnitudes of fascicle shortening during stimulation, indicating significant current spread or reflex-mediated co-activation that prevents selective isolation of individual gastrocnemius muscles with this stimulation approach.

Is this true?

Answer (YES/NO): NO